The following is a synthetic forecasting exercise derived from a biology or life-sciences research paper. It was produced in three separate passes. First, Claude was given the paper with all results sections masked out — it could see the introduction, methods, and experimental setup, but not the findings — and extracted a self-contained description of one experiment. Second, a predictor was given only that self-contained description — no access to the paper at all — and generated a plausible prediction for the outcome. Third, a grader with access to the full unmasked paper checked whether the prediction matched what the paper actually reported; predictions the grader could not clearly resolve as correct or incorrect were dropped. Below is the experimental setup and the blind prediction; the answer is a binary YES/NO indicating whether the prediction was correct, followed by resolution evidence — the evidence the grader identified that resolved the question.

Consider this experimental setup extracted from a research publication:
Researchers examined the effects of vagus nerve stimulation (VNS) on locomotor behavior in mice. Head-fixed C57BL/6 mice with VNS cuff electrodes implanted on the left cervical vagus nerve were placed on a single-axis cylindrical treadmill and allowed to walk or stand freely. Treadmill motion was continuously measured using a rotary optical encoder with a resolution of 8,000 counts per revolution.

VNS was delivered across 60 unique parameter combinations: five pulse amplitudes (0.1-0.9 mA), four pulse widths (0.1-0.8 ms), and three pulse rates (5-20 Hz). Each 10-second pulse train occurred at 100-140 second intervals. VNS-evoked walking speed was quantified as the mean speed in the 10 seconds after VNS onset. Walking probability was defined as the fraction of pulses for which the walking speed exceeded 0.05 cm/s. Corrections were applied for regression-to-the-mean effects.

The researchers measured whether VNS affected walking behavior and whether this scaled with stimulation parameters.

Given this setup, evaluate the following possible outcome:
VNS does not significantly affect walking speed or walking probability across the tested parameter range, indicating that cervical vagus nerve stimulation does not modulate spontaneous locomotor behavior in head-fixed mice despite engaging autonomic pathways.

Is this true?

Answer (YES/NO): NO